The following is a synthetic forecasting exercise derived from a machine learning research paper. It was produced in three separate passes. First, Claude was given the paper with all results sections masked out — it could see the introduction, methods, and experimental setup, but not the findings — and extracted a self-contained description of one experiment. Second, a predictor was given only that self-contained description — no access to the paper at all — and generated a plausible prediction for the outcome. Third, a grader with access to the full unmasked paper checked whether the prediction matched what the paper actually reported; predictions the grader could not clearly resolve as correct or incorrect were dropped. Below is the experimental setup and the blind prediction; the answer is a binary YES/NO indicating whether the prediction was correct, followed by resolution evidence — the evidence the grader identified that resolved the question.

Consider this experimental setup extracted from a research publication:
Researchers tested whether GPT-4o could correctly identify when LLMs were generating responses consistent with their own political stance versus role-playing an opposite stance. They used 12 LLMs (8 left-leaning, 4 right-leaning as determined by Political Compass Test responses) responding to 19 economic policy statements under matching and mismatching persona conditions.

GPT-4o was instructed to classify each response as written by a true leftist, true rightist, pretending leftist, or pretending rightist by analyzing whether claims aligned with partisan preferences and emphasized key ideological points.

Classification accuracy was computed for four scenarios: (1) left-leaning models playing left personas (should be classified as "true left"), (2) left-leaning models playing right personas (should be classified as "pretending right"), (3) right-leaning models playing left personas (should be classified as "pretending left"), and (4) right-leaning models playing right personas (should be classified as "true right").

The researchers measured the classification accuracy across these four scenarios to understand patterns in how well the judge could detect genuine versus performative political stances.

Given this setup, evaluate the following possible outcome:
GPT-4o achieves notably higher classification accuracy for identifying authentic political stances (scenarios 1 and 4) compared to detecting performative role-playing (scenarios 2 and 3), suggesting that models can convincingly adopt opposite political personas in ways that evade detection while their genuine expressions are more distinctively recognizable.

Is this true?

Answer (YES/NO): YES